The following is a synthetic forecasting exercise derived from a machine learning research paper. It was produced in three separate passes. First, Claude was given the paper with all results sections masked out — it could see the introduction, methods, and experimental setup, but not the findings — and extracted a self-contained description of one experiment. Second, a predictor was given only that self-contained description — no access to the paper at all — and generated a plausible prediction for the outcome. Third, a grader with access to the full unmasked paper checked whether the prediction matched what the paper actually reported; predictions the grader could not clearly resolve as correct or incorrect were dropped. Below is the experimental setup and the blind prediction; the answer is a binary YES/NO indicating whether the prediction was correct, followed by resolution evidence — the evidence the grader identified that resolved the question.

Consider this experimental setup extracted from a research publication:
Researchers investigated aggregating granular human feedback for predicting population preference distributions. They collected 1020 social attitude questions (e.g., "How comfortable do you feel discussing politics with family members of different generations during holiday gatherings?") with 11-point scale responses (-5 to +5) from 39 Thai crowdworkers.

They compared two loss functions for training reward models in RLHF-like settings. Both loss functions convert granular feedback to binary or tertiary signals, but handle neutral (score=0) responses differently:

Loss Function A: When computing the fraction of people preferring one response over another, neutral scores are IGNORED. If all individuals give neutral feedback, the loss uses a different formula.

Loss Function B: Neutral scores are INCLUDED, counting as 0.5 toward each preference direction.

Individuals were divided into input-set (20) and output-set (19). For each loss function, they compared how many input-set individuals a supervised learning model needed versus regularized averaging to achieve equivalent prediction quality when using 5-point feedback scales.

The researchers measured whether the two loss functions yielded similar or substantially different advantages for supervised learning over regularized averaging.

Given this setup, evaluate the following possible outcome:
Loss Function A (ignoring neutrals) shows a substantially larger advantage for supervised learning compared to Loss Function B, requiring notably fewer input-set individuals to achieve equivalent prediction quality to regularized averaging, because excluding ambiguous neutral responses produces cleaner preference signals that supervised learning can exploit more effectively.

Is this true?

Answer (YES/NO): NO